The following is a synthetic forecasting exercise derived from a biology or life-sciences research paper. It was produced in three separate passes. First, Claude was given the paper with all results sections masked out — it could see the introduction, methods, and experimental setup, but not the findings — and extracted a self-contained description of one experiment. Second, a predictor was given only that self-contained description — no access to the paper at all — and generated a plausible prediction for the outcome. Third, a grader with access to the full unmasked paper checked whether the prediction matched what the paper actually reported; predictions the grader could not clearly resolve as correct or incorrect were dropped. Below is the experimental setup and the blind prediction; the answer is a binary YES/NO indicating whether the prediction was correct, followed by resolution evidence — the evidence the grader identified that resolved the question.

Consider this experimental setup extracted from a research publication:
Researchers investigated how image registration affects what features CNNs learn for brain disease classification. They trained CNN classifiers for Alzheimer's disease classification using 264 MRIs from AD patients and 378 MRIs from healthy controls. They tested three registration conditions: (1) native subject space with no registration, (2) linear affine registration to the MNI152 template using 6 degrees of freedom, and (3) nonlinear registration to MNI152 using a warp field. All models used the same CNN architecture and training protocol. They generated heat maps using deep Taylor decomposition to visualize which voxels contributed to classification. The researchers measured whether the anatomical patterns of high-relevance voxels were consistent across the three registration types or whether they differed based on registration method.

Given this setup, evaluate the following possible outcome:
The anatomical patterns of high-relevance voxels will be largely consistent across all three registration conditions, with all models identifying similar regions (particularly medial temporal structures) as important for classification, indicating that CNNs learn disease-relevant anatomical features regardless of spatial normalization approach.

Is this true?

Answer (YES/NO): NO